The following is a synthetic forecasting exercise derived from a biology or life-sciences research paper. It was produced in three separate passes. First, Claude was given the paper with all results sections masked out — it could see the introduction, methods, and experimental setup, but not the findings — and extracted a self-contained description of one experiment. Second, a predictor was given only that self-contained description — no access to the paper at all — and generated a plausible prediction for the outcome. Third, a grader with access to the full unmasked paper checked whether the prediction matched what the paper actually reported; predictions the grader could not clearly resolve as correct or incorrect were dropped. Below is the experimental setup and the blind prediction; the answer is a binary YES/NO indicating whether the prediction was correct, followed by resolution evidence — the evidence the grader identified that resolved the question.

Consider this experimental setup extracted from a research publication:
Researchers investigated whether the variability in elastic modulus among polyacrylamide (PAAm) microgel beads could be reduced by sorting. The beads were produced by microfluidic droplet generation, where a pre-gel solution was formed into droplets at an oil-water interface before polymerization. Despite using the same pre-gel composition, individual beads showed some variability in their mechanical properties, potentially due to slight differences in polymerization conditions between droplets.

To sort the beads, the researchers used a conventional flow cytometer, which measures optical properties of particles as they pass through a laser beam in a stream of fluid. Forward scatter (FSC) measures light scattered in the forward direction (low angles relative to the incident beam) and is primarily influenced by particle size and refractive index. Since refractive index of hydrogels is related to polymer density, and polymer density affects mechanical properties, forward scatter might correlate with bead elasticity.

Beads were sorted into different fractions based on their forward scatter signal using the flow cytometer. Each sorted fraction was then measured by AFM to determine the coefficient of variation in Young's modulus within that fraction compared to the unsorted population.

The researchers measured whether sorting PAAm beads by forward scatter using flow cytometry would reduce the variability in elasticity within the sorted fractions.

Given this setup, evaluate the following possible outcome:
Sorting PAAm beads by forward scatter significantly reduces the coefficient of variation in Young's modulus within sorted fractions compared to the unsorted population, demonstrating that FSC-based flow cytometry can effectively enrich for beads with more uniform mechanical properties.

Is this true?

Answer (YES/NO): YES